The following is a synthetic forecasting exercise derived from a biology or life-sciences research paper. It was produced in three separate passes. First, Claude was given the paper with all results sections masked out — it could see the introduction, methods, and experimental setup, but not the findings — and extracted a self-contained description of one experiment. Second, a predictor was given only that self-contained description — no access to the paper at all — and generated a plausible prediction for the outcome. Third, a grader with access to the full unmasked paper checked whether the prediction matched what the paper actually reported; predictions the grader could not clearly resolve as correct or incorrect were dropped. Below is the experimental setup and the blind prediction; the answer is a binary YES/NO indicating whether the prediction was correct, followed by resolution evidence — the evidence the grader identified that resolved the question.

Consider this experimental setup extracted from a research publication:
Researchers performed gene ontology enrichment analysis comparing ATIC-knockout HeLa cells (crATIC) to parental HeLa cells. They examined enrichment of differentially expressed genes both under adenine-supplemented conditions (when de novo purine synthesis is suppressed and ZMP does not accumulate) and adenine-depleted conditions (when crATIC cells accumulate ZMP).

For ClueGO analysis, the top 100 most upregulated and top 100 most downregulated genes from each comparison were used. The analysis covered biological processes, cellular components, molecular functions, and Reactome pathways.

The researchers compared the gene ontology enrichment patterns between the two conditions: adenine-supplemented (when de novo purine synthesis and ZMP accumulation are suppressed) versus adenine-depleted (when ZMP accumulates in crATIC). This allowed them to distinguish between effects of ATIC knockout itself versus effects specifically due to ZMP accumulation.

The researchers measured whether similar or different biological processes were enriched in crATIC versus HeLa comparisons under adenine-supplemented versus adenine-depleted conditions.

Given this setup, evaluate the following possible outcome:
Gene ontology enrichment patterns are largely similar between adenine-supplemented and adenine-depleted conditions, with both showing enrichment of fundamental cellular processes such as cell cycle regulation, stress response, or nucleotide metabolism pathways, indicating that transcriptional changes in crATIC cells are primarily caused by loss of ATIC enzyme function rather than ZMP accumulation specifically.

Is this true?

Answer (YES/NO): NO